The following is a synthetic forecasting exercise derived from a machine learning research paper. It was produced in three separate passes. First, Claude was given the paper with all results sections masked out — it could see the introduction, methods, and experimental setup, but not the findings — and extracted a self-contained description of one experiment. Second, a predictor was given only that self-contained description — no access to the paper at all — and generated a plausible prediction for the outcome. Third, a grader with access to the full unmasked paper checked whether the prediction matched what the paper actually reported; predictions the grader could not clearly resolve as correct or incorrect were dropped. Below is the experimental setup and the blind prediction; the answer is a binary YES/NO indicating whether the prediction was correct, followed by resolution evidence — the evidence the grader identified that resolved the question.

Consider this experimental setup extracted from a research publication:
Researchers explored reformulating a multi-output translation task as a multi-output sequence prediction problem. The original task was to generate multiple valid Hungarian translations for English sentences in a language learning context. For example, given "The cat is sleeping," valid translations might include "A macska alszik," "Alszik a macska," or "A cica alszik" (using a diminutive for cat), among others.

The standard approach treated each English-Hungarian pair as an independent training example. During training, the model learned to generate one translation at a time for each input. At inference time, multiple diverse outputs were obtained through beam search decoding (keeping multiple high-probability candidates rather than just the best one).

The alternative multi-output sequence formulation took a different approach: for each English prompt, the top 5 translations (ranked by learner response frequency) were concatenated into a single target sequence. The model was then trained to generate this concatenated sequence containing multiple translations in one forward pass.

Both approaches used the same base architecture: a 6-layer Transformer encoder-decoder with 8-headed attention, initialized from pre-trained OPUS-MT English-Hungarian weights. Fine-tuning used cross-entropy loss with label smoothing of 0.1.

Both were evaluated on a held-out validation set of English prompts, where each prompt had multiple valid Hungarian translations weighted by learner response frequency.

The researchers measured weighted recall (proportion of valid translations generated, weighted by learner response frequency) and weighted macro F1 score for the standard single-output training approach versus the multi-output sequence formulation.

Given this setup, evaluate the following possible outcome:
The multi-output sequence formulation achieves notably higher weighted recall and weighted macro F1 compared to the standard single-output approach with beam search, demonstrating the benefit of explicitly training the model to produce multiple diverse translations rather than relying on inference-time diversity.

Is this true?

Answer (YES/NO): NO